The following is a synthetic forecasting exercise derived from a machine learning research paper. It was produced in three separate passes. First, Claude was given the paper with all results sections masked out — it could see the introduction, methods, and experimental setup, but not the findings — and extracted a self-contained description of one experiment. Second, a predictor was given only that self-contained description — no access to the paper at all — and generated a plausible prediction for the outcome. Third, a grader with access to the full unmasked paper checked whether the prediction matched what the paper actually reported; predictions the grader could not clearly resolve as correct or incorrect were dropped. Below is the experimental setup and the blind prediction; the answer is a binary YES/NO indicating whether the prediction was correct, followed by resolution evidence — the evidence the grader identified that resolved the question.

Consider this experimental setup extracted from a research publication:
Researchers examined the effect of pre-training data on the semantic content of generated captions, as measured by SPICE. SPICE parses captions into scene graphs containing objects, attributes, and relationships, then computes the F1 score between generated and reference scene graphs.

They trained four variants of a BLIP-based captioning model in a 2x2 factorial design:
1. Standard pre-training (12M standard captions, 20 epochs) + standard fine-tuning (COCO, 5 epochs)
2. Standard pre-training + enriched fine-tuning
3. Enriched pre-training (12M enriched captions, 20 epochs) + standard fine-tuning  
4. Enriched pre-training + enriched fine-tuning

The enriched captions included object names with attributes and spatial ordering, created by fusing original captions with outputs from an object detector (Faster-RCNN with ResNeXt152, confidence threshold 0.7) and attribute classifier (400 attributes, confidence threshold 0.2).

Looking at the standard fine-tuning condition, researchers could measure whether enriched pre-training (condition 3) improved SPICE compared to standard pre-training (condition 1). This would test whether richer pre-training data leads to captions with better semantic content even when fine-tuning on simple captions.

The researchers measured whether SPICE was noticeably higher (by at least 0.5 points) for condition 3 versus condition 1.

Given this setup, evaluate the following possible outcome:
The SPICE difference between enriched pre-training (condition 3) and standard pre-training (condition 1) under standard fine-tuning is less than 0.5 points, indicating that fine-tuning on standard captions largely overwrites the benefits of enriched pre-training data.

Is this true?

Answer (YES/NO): YES